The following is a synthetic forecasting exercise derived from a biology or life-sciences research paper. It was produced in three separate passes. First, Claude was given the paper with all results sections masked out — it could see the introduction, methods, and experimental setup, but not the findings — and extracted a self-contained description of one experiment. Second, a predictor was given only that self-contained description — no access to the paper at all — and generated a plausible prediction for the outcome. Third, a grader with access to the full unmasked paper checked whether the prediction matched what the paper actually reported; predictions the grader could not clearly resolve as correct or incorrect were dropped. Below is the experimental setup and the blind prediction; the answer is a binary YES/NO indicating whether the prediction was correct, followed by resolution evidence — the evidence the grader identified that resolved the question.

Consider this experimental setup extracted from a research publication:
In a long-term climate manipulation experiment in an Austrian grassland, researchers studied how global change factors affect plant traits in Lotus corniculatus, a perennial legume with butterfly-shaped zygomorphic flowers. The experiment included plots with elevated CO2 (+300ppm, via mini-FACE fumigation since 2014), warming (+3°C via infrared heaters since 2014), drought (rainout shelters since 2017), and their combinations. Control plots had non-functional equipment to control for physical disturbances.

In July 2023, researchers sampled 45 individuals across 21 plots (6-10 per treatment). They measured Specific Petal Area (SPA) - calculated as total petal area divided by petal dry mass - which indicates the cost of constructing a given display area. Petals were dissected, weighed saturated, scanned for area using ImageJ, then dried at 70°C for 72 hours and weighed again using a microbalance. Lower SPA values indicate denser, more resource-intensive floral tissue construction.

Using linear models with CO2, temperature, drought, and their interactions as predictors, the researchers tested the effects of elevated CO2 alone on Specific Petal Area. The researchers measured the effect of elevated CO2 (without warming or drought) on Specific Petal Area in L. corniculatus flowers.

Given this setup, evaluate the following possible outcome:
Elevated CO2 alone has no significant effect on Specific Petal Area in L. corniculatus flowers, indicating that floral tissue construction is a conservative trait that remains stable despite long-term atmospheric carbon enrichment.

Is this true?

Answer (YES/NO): YES